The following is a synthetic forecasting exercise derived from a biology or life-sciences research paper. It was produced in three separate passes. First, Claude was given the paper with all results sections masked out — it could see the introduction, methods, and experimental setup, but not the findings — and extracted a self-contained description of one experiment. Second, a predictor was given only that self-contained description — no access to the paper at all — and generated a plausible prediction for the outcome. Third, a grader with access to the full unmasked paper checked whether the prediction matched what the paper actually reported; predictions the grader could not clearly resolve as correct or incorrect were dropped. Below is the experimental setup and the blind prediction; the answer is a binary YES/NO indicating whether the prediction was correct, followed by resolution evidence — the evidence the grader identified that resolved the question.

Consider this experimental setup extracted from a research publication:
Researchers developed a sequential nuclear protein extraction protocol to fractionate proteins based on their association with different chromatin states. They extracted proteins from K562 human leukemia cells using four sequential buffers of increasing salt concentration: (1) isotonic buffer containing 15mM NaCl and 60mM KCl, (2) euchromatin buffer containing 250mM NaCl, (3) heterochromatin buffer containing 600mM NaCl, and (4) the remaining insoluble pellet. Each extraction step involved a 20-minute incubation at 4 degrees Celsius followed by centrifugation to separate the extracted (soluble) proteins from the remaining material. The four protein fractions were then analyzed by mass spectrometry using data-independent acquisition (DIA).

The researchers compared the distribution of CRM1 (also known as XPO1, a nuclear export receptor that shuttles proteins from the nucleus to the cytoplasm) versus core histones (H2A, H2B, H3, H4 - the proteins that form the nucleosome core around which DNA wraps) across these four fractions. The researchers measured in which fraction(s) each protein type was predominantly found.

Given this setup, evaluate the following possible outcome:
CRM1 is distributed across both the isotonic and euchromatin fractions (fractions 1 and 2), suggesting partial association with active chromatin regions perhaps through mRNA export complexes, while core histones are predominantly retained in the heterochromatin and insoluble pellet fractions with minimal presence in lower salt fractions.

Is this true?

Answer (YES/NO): NO